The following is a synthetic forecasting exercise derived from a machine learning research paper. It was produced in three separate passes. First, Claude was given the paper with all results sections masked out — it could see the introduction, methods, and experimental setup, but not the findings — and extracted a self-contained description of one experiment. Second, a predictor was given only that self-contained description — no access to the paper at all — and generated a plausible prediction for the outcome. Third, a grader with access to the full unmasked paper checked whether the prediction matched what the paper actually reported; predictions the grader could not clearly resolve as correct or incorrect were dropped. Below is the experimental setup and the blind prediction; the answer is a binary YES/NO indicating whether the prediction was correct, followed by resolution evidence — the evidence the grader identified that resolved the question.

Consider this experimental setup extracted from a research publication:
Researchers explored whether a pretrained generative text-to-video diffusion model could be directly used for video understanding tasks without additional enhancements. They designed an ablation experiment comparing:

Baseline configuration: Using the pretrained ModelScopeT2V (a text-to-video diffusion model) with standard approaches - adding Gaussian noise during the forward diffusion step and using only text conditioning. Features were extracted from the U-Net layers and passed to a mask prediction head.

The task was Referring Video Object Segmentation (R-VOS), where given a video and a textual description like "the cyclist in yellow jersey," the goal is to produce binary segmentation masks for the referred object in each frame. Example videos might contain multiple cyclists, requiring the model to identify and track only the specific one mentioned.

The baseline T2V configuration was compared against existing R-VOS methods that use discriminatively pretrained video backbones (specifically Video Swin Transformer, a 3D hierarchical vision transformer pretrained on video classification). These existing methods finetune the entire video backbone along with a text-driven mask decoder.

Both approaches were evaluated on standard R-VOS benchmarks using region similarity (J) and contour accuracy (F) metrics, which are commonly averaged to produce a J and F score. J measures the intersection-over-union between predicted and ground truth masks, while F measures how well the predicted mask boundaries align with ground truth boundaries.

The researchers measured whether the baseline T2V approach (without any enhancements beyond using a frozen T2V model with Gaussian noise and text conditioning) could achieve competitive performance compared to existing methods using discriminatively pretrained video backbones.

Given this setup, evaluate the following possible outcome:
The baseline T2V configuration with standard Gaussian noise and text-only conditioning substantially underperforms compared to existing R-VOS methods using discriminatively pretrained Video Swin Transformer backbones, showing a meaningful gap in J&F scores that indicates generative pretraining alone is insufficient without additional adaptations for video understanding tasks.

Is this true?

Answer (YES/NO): NO